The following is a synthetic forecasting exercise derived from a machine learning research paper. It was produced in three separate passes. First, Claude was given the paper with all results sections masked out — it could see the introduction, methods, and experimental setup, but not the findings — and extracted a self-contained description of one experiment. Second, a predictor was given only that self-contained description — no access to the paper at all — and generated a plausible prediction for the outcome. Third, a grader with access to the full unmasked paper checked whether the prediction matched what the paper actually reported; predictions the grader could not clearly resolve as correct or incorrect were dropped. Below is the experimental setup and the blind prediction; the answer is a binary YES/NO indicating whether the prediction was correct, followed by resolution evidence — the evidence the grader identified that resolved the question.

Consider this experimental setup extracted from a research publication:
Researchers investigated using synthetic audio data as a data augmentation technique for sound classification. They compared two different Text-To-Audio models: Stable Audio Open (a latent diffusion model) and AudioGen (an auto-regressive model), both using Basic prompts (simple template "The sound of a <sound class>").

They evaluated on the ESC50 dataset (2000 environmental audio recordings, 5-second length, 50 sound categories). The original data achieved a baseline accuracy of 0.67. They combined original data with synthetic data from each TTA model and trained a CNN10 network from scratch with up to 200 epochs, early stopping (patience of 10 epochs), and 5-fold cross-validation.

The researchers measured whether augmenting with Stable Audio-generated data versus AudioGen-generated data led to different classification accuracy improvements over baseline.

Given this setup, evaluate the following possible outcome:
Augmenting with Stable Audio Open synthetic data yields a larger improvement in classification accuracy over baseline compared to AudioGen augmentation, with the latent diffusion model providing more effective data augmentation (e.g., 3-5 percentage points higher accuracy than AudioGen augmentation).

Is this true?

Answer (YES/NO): YES